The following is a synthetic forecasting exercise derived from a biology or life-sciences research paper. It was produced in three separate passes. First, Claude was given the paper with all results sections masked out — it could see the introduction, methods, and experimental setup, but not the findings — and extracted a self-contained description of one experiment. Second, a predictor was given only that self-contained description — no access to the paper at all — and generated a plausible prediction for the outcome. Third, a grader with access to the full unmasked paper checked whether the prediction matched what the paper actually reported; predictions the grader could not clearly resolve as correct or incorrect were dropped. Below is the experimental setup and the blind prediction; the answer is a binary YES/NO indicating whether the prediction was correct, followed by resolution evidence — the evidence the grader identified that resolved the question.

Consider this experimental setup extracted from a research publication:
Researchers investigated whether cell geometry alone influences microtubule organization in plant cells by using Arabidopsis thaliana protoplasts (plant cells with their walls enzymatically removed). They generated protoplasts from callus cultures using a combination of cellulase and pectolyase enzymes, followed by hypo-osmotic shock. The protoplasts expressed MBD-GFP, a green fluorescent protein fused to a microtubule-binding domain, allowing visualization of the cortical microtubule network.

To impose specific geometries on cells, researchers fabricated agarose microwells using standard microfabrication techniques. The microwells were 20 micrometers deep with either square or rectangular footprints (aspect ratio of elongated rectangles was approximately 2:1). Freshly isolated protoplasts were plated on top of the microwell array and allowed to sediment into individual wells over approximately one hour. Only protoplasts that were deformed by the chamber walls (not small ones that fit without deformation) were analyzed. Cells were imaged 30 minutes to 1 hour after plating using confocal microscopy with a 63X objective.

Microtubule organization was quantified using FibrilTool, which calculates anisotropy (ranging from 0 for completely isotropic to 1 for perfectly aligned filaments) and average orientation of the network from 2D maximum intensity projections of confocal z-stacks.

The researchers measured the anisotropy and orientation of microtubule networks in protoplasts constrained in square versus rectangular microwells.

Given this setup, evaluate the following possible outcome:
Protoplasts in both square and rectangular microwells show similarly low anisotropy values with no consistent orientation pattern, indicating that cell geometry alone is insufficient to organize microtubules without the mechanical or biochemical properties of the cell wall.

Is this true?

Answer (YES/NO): NO